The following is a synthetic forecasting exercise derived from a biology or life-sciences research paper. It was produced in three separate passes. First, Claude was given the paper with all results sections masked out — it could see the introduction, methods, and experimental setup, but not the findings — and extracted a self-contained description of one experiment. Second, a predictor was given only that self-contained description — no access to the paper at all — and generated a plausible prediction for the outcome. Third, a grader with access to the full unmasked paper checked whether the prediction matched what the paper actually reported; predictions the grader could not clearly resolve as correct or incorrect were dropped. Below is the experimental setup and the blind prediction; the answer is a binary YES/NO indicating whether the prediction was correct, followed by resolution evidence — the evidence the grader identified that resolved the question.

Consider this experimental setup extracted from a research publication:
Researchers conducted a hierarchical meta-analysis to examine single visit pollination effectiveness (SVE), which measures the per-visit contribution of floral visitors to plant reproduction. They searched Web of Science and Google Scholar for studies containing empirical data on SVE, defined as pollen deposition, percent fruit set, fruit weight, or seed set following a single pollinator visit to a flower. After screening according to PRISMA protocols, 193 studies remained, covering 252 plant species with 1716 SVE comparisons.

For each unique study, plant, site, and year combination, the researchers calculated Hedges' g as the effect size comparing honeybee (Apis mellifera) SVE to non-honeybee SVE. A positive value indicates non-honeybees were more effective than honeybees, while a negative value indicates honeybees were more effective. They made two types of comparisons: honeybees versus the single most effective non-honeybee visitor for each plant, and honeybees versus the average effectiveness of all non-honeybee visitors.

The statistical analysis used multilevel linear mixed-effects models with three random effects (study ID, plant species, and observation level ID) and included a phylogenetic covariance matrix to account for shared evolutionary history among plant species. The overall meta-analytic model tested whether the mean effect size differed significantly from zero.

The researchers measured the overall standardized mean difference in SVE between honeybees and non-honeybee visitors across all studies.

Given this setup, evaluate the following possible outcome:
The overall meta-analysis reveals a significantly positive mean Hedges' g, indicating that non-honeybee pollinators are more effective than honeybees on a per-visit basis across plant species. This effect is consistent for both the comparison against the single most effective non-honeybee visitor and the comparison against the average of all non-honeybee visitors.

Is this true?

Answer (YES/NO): NO